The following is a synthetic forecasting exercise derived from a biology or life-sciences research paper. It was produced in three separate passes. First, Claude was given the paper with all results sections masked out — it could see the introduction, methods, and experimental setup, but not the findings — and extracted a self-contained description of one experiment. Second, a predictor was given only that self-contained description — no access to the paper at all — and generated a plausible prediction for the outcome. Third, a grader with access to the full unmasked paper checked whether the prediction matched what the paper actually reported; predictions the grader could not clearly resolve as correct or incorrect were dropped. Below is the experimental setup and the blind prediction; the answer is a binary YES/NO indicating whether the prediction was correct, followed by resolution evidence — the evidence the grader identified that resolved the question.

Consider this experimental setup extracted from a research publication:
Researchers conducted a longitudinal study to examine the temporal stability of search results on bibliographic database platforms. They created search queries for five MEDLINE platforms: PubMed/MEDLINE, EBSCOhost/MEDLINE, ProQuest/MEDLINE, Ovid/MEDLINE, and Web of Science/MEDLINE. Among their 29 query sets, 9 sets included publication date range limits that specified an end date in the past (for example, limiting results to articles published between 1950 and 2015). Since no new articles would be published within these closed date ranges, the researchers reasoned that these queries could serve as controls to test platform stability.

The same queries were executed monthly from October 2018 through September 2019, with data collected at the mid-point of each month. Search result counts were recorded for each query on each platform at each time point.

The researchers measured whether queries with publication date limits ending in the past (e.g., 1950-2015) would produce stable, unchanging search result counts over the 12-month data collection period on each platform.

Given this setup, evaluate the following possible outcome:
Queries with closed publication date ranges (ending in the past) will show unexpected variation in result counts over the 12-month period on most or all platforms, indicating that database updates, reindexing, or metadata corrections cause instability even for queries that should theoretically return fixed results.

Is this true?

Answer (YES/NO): YES